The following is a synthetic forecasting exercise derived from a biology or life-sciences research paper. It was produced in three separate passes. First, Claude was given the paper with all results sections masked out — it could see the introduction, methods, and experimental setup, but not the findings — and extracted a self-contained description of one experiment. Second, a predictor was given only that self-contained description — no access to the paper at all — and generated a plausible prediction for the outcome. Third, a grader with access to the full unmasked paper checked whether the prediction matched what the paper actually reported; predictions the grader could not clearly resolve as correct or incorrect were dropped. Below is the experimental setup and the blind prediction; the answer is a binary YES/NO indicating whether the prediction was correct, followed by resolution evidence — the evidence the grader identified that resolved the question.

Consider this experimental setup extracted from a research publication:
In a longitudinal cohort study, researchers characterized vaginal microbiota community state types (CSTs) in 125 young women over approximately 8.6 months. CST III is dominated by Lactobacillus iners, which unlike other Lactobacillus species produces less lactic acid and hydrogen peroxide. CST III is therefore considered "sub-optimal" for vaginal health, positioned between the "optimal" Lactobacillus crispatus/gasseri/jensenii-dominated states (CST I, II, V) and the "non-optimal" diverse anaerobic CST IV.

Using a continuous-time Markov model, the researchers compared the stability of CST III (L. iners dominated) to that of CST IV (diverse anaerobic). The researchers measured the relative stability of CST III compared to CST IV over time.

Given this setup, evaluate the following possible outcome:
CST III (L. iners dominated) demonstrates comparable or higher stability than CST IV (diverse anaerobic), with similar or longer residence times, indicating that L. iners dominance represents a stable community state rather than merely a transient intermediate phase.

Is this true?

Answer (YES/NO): YES